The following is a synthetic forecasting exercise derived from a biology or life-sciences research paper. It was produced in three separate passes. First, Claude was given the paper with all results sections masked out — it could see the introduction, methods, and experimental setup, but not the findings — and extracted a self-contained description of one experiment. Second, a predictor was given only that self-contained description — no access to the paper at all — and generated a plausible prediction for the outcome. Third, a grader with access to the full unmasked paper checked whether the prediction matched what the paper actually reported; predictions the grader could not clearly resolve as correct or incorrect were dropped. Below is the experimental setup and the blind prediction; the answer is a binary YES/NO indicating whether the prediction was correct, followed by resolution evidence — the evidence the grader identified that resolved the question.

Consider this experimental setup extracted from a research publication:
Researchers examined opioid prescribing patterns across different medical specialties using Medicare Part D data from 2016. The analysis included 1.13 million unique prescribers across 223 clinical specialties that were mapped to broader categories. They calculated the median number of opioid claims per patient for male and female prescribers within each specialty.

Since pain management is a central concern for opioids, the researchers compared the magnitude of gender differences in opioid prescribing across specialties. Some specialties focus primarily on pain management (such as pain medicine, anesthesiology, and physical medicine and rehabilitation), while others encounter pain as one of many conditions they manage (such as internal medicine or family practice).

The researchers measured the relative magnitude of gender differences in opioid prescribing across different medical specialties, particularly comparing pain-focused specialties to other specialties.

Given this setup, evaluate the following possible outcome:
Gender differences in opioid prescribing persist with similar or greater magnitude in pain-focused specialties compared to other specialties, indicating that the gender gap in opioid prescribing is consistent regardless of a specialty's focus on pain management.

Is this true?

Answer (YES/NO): YES